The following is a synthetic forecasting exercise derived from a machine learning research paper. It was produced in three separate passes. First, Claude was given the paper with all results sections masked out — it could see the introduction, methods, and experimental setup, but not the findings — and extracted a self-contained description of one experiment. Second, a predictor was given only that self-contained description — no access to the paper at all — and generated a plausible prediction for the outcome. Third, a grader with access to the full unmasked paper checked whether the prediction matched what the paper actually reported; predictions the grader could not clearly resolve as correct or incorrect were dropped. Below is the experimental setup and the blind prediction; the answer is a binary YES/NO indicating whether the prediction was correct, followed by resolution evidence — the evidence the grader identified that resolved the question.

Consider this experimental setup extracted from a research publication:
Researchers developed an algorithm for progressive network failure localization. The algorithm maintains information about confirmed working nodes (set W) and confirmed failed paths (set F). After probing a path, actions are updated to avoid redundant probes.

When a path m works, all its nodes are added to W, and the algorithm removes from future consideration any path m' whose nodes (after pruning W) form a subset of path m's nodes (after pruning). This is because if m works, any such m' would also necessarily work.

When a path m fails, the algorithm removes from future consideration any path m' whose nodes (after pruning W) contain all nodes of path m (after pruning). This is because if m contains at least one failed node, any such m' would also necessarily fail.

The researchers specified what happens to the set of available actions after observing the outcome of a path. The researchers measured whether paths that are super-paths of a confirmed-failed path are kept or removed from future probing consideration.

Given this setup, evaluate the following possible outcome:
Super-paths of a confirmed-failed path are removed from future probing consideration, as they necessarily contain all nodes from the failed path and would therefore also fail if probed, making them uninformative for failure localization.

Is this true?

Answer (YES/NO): YES